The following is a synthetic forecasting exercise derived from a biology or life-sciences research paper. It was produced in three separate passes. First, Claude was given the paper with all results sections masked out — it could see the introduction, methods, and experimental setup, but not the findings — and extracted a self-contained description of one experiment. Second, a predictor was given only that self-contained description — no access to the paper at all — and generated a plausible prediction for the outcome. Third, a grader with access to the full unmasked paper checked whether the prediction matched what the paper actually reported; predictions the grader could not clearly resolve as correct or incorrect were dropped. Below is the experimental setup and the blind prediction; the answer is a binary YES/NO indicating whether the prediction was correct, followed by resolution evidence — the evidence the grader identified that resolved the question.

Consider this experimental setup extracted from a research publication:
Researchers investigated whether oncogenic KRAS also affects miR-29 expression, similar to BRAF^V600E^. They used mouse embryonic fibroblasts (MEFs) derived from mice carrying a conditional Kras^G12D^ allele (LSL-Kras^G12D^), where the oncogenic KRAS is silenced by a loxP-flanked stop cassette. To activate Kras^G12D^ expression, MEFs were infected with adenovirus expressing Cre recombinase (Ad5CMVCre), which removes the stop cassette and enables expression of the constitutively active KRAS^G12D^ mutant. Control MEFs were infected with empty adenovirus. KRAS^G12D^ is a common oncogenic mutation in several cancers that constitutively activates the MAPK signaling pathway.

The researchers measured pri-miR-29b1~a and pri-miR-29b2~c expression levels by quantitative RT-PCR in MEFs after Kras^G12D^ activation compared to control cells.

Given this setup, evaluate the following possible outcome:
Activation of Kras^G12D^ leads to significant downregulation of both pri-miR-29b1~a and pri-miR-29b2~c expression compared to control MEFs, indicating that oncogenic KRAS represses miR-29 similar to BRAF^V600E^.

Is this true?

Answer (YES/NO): NO